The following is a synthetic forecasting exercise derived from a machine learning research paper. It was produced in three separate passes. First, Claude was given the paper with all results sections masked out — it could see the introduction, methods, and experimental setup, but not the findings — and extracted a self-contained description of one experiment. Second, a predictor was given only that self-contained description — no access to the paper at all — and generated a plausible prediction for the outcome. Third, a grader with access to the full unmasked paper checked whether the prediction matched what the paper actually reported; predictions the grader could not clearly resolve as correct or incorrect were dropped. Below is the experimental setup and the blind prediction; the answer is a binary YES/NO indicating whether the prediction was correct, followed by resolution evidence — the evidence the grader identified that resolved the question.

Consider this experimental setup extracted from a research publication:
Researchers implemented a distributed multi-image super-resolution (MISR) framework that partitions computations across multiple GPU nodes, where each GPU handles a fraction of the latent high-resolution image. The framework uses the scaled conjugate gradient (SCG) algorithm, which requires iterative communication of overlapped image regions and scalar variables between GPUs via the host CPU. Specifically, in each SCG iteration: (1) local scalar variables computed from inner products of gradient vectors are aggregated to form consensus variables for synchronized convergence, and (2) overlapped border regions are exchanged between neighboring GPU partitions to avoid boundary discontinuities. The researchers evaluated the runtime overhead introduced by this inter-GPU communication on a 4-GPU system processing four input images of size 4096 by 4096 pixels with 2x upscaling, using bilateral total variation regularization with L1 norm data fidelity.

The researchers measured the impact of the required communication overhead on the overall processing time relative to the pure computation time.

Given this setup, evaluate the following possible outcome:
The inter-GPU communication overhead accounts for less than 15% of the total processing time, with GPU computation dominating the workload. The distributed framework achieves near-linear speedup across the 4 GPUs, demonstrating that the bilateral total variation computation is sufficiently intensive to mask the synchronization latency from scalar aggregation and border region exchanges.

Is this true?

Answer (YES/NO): NO